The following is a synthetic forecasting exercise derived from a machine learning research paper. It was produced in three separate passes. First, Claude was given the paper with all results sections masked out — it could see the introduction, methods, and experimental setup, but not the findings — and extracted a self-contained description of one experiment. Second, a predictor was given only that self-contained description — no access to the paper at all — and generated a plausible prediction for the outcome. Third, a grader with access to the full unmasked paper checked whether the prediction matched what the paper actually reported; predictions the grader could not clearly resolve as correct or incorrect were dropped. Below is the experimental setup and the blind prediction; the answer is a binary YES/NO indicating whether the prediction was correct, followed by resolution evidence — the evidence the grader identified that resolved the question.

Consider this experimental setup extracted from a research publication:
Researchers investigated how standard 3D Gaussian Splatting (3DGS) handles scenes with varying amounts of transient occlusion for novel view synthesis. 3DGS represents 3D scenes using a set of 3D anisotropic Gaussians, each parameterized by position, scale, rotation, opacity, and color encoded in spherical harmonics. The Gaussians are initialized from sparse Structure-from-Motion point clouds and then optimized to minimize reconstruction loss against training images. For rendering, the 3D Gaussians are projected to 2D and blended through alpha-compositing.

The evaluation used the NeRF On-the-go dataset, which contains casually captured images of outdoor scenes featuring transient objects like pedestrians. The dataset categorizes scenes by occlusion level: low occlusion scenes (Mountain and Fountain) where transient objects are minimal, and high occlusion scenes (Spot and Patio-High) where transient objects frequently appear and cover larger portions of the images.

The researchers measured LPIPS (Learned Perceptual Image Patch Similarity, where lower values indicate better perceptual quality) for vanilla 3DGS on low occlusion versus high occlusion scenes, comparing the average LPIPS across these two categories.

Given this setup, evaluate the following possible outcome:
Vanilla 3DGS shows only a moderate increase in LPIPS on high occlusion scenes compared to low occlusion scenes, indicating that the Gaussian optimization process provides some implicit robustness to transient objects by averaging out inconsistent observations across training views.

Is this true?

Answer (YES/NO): NO